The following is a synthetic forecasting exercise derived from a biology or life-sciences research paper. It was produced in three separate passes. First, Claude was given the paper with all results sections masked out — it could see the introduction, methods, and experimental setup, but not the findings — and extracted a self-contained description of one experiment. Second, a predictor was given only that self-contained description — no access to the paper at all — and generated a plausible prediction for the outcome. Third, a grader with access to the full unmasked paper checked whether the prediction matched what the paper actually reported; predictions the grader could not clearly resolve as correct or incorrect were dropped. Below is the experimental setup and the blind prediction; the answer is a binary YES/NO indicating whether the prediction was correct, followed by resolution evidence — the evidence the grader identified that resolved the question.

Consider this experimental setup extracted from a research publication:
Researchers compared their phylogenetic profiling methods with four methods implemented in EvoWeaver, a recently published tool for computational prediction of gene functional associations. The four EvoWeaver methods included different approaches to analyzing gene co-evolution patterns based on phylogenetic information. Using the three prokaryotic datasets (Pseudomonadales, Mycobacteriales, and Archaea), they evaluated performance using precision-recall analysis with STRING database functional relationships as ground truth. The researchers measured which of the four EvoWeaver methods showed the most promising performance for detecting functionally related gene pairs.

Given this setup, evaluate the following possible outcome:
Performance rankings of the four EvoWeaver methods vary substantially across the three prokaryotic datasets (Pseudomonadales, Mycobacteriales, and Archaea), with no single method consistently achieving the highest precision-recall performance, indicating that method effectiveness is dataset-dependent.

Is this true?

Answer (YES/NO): NO